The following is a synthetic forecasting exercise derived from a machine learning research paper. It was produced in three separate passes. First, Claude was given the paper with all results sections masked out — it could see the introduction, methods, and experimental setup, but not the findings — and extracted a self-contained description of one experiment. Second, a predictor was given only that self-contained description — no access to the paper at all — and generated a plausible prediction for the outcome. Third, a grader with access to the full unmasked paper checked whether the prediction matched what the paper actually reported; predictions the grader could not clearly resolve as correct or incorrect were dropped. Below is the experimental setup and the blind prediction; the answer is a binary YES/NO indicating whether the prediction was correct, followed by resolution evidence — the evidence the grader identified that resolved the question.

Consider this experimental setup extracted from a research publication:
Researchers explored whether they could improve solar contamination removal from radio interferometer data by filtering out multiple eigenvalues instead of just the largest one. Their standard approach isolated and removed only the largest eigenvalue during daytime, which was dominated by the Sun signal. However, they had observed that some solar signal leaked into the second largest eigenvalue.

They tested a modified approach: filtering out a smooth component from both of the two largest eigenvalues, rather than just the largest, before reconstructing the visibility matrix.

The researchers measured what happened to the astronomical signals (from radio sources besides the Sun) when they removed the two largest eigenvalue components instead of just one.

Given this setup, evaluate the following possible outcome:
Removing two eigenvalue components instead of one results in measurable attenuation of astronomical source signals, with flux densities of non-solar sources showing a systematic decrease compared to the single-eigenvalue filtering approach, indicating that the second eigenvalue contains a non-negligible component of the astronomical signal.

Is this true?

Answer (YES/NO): YES